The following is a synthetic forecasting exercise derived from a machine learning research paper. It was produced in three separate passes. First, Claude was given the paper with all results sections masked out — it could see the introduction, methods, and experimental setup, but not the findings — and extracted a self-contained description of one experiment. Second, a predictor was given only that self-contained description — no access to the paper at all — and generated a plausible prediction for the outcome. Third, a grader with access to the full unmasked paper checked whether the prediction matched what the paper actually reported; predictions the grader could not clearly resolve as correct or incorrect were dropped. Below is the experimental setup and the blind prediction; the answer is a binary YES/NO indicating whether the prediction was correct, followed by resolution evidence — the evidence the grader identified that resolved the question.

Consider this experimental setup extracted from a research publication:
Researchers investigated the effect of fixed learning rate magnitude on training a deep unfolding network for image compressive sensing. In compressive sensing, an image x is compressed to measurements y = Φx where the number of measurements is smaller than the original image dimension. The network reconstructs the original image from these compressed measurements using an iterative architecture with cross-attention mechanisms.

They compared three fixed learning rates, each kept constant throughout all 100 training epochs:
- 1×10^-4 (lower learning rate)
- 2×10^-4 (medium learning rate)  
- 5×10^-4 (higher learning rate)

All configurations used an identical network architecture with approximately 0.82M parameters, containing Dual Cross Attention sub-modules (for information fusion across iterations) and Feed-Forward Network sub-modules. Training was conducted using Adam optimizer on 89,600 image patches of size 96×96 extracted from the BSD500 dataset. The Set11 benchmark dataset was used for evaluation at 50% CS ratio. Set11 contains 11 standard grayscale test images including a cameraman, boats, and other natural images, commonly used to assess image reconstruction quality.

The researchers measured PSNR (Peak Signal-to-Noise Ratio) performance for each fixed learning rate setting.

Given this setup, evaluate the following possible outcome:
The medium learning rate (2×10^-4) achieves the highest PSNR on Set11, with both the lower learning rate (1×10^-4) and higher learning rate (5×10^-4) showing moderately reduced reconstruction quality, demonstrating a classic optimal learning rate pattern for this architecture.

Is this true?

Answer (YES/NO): NO